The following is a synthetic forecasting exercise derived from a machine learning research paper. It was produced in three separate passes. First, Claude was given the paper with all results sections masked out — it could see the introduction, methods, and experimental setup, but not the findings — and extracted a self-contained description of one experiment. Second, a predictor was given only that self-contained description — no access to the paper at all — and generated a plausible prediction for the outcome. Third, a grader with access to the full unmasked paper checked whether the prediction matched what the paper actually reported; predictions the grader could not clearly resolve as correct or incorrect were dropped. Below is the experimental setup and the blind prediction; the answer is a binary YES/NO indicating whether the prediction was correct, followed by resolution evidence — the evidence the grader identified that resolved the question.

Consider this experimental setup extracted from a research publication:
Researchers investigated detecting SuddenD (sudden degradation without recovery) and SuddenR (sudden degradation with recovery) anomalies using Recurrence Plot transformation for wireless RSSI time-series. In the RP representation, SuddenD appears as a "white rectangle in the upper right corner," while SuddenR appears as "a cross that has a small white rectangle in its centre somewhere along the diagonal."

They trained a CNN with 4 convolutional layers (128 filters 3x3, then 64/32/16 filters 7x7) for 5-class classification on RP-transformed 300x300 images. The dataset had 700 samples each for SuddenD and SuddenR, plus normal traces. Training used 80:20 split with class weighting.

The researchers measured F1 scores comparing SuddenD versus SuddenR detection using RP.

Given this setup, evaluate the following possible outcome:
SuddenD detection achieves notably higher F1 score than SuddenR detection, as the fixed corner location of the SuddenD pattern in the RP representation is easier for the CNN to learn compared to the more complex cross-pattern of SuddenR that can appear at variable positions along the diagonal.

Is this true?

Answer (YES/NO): NO